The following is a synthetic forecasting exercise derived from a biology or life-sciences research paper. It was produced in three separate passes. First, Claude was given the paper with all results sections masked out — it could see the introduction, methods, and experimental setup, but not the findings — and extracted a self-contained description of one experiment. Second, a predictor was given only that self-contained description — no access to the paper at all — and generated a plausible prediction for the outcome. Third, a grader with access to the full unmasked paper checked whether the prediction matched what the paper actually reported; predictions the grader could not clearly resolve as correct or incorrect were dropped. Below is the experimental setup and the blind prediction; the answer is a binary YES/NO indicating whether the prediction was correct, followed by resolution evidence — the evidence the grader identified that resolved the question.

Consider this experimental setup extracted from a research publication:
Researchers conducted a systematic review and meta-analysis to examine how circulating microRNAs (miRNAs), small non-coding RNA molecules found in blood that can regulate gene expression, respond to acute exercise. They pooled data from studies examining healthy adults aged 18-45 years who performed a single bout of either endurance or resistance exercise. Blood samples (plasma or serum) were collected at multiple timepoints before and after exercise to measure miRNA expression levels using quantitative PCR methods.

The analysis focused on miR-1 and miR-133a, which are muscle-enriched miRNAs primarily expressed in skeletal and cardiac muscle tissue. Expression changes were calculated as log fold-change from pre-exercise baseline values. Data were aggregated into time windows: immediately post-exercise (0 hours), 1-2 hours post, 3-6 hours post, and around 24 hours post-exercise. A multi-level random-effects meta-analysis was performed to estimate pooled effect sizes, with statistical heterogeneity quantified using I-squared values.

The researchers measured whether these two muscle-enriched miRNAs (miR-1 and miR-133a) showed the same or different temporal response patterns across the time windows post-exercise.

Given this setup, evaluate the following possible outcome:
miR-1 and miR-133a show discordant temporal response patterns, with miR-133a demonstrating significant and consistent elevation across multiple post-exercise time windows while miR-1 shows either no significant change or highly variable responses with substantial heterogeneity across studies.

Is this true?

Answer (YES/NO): NO